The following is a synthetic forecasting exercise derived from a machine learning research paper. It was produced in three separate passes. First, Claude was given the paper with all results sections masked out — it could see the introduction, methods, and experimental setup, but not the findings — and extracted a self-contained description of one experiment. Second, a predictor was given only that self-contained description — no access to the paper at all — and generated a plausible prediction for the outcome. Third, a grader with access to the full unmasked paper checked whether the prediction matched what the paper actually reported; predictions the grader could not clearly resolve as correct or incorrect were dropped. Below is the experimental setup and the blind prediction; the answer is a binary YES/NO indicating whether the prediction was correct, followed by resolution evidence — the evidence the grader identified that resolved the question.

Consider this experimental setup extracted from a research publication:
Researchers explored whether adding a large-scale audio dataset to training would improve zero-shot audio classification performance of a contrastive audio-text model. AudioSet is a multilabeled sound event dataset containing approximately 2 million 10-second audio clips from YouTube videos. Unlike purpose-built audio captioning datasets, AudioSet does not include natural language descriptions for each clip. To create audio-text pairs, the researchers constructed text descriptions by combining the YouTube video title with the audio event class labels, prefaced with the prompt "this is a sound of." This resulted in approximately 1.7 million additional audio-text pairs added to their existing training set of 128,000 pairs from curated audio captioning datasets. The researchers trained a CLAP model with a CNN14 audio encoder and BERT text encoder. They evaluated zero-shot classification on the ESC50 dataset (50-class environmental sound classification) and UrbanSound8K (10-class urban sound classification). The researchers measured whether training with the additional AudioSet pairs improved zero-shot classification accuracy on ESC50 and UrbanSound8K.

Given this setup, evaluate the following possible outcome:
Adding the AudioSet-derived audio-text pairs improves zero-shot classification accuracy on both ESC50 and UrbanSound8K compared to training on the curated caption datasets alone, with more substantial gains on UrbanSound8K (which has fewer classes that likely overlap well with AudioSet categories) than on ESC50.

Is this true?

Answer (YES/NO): NO